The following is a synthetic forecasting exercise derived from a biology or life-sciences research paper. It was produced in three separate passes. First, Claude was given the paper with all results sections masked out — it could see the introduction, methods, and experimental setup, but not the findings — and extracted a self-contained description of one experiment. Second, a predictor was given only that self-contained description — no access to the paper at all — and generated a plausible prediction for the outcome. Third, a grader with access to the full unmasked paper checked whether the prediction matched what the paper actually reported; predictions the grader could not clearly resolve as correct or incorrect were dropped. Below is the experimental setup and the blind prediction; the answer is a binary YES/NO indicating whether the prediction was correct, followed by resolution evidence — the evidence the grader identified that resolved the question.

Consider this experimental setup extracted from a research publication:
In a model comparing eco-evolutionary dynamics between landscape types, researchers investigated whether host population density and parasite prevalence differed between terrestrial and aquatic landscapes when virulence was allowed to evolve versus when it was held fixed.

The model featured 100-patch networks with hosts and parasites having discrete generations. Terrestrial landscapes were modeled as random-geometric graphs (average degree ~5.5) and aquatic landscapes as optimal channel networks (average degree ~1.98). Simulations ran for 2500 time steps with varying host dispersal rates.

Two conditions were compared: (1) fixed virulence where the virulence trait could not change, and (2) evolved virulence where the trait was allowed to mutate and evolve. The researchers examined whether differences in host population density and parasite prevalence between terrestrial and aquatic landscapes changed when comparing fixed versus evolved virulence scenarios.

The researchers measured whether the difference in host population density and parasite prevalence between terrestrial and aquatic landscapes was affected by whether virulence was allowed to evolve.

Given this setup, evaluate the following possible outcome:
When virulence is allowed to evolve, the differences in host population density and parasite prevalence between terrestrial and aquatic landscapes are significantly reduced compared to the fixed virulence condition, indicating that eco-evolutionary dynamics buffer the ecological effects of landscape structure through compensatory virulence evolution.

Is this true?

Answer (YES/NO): NO